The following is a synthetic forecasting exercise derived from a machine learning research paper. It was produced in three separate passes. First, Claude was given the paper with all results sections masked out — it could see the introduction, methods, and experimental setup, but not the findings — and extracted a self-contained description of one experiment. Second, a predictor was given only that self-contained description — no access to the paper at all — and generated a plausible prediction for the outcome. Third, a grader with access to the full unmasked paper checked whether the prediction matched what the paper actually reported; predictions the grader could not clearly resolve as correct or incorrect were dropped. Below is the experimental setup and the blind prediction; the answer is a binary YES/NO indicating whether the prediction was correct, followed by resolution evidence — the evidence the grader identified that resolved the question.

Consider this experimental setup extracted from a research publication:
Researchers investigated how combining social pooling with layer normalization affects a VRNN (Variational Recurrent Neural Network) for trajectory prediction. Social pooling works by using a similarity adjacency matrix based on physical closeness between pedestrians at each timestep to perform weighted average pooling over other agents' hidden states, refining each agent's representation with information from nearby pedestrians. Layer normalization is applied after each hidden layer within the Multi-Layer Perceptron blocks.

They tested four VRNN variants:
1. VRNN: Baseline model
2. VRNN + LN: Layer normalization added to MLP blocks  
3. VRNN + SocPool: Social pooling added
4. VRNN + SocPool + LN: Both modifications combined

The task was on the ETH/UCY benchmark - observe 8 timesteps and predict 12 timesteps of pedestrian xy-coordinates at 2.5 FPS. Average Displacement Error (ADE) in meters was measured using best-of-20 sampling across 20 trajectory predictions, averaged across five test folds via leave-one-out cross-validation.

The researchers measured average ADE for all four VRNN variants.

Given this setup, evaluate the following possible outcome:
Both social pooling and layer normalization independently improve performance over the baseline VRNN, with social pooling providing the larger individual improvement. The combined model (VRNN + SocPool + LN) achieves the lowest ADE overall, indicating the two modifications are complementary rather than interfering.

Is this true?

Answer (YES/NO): NO